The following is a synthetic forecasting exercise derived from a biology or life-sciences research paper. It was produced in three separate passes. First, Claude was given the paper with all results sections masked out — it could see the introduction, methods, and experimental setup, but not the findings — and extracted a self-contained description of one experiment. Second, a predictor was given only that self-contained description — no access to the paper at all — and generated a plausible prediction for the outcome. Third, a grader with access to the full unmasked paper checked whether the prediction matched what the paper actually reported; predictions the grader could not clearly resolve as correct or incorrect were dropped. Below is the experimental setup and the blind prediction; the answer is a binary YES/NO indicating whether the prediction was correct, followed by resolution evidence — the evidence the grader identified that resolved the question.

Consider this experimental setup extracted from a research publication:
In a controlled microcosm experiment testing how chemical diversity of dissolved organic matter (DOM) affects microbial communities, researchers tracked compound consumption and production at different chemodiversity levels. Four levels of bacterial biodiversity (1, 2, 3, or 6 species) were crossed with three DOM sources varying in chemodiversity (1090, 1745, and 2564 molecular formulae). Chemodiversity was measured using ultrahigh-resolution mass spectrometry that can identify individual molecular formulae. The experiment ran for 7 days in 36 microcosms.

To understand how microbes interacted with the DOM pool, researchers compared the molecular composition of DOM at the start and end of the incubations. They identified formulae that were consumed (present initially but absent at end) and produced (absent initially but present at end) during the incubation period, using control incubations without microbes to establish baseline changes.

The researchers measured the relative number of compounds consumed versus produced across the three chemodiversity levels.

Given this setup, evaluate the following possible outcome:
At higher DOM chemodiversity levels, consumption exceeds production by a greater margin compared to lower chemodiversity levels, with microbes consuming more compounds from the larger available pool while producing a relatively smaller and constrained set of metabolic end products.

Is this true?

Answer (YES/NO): YES